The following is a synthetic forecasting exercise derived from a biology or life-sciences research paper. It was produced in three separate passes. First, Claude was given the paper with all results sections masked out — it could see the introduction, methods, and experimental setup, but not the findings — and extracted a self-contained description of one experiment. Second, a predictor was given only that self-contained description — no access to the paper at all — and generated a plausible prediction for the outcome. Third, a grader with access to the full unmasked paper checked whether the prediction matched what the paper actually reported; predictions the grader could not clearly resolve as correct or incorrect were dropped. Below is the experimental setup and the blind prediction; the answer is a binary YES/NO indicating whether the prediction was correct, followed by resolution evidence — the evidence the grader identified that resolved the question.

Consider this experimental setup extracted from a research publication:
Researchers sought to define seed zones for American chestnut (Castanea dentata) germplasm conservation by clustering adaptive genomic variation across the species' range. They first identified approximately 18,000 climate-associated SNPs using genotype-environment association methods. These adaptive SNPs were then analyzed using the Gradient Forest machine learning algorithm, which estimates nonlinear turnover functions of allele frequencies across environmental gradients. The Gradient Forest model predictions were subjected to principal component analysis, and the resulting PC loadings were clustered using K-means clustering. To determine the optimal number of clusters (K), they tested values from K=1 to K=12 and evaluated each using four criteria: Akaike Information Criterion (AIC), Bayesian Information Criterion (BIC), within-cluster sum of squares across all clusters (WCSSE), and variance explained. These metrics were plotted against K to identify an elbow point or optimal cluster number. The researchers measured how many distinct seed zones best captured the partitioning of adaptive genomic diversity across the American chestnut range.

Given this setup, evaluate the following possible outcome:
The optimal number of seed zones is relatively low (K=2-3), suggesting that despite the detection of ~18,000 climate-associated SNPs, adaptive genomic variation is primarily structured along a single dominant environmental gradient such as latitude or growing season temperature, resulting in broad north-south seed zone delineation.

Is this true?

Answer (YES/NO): YES